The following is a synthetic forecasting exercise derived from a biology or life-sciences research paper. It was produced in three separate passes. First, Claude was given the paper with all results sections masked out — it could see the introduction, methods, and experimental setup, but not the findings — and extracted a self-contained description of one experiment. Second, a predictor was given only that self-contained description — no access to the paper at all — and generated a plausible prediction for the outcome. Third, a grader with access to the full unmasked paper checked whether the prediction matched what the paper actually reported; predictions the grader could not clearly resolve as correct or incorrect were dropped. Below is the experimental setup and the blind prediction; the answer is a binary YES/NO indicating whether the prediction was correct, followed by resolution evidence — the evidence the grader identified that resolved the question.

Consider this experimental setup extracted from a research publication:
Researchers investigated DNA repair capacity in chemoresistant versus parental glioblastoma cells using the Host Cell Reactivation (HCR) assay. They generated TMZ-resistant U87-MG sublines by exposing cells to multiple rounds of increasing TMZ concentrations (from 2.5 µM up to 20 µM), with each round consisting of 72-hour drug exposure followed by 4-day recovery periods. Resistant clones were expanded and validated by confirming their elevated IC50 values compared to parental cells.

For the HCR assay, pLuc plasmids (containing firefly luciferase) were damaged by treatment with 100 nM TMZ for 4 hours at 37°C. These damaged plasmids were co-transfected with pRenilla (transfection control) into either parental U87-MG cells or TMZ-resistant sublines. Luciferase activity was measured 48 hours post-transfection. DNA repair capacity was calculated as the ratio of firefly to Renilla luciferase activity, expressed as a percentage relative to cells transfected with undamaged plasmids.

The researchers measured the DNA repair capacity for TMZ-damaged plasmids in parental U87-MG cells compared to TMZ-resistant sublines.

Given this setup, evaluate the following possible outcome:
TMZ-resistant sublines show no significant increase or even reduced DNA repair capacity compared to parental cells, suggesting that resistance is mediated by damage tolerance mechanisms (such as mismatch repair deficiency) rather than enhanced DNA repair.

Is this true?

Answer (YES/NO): NO